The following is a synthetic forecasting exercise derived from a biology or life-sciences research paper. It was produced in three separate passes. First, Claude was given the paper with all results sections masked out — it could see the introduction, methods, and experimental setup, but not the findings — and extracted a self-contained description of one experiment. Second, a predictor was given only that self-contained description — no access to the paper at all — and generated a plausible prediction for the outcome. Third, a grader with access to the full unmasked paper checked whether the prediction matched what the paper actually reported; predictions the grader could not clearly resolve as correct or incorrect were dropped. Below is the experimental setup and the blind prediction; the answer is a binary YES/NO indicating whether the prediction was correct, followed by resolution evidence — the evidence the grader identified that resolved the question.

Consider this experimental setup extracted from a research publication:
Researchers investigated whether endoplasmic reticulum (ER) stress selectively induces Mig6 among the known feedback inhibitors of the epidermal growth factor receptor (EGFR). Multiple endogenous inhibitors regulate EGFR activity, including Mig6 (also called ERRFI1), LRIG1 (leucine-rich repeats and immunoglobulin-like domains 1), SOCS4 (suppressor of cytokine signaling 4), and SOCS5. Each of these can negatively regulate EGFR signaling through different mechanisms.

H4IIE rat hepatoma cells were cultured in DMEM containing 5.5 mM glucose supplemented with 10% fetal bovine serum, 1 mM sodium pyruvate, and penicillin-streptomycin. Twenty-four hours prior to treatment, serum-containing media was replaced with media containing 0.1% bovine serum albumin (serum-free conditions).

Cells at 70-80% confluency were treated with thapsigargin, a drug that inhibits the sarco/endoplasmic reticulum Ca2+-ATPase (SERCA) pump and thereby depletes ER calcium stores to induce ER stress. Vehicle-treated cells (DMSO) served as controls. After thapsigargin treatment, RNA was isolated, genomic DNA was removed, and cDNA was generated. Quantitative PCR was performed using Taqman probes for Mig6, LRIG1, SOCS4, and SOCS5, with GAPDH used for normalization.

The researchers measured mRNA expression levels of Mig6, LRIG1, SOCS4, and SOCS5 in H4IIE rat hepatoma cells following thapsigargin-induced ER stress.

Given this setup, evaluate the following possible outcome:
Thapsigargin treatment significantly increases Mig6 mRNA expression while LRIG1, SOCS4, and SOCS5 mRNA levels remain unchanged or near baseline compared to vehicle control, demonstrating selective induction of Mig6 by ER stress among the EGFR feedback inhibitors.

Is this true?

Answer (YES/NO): YES